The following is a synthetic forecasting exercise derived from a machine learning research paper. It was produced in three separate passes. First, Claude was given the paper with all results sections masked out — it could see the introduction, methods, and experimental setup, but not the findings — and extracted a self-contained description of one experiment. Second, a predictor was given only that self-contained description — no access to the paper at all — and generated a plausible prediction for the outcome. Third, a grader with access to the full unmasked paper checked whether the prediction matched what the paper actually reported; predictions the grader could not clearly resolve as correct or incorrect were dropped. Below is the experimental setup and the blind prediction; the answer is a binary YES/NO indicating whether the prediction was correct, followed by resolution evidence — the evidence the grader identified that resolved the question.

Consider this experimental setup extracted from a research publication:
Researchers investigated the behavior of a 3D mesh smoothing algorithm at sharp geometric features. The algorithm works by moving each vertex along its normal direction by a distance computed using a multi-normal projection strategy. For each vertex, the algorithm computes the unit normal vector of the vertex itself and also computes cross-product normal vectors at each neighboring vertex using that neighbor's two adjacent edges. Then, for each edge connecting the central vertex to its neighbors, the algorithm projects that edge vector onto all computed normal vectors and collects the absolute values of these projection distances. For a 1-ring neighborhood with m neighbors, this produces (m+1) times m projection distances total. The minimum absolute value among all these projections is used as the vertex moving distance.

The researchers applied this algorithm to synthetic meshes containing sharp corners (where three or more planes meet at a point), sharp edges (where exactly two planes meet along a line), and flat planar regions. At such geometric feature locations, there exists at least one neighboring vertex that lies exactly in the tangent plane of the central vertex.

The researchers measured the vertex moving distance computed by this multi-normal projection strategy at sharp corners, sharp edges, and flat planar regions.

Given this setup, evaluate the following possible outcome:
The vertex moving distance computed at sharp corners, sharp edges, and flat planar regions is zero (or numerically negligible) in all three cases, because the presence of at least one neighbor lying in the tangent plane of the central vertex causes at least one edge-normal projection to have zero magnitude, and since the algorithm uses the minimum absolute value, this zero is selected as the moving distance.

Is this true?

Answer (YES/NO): YES